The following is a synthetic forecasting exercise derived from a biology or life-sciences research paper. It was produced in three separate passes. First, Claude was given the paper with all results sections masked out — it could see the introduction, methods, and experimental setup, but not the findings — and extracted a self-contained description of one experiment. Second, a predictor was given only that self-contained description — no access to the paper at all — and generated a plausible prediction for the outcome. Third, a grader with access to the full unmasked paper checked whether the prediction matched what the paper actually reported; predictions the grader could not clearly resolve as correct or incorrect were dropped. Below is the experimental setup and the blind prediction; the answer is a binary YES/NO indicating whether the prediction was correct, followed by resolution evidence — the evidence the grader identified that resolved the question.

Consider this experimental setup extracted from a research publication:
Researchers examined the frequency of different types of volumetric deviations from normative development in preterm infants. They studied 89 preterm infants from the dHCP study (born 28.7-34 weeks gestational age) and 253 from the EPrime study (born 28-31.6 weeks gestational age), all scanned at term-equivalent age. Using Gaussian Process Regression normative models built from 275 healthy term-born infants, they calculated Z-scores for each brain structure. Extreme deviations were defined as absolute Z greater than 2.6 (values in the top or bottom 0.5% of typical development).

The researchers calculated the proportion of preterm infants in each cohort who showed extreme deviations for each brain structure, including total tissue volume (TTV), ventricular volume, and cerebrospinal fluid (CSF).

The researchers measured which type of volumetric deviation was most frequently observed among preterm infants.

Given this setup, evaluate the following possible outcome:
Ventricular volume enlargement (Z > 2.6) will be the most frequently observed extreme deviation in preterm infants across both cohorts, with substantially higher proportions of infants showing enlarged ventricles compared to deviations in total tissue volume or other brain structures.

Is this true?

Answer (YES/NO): NO